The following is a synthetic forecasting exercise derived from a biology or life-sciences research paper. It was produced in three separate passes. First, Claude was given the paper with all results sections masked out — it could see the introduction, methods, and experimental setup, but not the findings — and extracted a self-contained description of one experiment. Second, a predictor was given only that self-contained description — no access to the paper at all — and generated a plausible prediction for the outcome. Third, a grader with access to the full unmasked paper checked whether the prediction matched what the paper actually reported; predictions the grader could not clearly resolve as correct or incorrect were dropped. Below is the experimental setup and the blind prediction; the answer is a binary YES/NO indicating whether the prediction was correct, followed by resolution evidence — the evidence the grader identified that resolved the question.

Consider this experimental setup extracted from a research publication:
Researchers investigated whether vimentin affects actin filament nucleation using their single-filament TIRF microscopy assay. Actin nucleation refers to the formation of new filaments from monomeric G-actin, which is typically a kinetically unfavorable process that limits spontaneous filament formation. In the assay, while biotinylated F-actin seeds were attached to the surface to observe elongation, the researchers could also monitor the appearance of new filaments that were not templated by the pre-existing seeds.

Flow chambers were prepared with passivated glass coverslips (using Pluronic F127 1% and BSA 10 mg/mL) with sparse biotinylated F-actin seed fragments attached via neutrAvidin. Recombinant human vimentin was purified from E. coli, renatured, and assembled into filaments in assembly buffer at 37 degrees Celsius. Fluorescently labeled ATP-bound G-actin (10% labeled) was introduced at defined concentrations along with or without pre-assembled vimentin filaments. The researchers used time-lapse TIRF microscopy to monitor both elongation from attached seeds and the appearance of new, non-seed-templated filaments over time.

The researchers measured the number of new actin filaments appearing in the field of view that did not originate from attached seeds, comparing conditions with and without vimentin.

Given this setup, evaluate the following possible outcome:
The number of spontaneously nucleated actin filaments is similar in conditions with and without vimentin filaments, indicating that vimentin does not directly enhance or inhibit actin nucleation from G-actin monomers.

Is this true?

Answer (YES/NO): NO